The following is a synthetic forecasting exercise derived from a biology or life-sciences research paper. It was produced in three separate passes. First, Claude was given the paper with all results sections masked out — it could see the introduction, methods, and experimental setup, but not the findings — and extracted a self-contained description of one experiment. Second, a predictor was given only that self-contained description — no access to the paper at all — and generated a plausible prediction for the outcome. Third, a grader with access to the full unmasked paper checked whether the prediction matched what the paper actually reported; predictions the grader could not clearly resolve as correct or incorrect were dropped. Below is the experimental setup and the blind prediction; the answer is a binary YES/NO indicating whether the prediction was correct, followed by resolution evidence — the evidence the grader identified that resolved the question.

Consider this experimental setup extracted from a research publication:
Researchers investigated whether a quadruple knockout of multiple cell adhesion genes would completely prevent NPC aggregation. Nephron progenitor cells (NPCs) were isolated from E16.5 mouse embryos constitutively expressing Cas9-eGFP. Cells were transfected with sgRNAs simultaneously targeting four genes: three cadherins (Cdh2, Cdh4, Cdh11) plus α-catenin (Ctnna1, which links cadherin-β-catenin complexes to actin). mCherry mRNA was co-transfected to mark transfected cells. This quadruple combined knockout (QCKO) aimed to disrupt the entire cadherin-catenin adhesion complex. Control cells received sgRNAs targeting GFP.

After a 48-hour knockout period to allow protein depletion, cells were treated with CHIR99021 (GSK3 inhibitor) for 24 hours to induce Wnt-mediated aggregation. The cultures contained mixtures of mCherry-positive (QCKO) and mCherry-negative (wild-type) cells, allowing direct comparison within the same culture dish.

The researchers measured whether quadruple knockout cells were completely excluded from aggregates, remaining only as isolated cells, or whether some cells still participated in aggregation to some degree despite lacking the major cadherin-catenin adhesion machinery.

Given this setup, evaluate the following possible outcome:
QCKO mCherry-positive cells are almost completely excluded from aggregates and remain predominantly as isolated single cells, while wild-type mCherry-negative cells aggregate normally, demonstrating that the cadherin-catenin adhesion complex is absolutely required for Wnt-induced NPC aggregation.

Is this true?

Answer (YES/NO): YES